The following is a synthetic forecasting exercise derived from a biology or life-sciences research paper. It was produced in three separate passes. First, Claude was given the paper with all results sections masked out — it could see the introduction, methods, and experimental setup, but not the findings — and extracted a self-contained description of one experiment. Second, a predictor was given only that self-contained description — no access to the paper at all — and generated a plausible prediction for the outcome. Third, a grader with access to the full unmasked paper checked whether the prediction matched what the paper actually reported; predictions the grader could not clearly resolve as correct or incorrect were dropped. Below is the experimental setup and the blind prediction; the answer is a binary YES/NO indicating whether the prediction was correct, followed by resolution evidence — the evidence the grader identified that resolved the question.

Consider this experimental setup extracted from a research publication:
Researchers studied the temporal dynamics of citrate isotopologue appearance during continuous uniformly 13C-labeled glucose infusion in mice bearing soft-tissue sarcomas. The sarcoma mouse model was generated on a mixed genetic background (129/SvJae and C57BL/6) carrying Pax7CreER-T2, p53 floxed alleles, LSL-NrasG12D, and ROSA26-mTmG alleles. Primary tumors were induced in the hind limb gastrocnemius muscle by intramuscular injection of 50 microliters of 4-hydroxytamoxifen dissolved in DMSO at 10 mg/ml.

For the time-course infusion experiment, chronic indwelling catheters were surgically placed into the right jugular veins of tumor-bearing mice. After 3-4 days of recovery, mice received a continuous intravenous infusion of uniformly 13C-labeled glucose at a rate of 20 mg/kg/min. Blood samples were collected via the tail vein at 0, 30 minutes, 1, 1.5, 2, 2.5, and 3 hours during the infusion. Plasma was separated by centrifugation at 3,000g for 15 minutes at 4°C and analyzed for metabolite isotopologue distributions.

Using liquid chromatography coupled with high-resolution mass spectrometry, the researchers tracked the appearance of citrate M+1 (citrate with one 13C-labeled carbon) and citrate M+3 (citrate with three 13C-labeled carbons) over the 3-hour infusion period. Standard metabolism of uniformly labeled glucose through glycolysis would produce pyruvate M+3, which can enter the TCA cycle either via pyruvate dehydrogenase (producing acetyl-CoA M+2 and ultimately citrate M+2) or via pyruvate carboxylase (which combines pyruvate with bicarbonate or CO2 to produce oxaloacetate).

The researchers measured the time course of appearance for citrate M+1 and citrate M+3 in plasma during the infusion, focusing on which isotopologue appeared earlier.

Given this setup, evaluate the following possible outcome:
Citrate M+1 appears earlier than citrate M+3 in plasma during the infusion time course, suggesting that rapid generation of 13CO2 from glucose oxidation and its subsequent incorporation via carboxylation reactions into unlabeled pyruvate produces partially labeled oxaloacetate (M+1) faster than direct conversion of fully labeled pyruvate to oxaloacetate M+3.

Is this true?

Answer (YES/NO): YES